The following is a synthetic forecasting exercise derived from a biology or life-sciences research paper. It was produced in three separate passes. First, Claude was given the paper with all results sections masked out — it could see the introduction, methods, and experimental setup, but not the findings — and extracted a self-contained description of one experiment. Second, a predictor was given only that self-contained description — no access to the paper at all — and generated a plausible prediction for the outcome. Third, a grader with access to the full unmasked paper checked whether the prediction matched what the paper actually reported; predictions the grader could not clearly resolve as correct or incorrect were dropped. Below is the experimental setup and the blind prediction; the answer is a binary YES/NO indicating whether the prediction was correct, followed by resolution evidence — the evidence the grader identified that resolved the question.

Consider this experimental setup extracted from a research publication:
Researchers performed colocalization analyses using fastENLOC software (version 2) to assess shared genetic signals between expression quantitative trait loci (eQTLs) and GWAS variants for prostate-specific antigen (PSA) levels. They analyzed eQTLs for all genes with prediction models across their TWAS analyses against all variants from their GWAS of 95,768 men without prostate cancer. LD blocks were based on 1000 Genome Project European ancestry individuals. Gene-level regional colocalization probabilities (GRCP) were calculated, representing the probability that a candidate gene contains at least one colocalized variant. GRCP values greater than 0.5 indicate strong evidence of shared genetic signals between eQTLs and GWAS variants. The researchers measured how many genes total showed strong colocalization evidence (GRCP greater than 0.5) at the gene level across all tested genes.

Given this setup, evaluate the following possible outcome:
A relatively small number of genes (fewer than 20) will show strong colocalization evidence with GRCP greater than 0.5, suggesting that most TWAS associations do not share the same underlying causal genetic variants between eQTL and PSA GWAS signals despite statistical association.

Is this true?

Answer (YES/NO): NO